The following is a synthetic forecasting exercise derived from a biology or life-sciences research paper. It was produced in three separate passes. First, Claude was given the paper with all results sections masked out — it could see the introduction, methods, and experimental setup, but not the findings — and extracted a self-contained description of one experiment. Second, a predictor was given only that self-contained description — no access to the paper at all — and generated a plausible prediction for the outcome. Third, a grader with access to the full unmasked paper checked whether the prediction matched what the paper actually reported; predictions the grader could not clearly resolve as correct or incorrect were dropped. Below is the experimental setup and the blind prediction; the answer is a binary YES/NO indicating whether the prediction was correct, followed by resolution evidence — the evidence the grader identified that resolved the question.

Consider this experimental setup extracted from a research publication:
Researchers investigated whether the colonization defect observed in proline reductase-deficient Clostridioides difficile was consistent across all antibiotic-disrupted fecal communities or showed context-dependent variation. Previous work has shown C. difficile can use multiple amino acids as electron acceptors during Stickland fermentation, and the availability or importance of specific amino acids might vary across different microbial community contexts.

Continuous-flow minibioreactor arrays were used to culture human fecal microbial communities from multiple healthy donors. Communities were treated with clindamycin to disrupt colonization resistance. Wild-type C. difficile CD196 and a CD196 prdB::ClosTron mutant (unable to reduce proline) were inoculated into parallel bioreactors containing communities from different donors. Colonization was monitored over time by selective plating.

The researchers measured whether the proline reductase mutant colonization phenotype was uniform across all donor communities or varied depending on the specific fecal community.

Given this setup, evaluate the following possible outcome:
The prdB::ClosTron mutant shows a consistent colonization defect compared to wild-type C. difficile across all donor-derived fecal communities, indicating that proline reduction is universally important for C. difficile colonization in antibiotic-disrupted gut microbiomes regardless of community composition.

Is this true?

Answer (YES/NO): NO